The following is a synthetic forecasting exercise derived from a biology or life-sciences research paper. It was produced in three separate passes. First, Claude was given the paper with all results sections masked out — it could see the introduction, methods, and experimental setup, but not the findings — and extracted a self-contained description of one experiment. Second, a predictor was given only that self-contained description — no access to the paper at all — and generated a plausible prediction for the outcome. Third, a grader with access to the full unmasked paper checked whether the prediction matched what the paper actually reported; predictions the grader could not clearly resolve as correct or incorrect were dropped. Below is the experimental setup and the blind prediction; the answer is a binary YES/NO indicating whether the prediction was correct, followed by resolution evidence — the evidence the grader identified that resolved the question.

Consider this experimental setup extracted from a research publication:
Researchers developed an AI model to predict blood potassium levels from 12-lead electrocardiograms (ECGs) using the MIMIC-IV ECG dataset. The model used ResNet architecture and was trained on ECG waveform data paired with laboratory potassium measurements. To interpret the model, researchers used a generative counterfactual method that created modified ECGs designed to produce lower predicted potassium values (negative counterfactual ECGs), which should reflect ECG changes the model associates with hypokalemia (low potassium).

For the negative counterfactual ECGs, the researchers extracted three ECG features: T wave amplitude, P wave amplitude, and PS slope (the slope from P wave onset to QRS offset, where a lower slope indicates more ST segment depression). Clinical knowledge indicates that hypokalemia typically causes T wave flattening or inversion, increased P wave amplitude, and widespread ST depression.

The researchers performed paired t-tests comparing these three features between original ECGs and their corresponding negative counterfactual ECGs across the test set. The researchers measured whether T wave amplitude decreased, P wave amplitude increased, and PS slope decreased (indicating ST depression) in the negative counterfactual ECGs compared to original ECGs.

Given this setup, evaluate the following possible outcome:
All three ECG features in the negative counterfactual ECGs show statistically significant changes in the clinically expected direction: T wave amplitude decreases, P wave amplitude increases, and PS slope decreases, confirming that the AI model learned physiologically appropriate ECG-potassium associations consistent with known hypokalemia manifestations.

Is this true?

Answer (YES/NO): YES